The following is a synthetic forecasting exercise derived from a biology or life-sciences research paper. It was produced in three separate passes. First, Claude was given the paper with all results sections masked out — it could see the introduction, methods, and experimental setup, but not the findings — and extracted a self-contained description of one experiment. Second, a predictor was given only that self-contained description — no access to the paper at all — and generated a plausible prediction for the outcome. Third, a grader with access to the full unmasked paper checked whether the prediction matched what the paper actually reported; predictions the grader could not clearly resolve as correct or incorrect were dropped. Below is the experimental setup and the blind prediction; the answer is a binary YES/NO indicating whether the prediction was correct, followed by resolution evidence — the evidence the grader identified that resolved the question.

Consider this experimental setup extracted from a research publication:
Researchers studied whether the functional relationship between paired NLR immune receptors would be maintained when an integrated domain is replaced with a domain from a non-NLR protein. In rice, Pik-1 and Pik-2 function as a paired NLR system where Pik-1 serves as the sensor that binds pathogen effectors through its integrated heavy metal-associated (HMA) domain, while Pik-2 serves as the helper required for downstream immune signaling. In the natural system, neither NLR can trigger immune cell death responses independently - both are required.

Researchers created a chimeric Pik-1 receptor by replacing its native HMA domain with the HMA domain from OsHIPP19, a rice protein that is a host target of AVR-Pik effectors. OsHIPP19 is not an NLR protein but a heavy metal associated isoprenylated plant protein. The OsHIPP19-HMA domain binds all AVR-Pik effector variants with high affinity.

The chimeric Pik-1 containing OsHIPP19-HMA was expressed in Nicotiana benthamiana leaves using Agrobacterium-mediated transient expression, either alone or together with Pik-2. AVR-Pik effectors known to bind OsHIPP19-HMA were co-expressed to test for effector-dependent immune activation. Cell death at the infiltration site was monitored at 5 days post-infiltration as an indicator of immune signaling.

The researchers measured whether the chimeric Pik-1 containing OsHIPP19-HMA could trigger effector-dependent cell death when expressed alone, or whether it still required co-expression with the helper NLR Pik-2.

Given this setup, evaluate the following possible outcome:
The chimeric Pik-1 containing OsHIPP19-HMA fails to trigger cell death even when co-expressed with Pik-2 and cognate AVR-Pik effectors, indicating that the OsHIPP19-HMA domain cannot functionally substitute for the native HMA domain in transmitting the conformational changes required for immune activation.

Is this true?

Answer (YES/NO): NO